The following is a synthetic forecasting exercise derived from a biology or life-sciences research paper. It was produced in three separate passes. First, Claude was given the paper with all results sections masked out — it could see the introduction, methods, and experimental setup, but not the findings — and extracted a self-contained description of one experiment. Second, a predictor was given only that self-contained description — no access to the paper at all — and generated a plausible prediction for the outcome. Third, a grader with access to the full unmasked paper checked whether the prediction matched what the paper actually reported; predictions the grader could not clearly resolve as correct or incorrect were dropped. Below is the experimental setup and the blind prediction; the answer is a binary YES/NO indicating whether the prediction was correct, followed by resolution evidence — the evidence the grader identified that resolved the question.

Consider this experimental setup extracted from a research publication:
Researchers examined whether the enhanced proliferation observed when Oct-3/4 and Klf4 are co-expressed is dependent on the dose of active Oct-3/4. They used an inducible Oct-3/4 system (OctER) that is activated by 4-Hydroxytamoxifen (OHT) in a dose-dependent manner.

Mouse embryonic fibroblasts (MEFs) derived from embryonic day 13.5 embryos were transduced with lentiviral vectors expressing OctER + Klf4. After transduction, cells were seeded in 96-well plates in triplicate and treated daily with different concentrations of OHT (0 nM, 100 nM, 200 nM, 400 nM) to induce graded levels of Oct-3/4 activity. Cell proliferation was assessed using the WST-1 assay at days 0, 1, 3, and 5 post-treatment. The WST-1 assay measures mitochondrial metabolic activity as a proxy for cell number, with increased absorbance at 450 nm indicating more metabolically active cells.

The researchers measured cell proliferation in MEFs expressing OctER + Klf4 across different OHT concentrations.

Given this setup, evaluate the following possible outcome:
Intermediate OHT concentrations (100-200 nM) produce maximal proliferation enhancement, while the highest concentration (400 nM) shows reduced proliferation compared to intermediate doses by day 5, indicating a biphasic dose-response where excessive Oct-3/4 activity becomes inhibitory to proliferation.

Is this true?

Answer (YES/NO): NO